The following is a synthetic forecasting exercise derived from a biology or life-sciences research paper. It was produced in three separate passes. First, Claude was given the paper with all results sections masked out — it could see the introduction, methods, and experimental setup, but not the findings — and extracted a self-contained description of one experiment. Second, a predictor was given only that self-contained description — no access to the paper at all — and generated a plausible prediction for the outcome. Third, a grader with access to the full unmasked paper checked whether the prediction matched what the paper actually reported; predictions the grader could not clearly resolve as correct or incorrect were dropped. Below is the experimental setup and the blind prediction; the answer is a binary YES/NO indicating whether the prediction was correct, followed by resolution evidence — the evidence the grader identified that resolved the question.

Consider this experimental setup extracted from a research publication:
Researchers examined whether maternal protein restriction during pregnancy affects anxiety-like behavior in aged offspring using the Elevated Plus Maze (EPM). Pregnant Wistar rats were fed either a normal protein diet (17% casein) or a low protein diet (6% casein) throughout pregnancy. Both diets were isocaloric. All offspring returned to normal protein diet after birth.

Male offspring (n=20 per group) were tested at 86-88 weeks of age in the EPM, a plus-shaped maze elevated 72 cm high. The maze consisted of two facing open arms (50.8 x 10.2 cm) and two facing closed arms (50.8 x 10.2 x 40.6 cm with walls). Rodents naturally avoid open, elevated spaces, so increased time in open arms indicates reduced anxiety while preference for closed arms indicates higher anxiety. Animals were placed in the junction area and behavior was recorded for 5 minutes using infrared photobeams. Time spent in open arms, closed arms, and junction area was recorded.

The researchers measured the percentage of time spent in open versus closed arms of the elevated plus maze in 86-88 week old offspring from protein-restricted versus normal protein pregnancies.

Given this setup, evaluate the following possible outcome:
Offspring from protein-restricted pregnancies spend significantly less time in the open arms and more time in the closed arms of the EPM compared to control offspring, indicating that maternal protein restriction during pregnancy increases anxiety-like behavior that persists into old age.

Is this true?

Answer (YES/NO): YES